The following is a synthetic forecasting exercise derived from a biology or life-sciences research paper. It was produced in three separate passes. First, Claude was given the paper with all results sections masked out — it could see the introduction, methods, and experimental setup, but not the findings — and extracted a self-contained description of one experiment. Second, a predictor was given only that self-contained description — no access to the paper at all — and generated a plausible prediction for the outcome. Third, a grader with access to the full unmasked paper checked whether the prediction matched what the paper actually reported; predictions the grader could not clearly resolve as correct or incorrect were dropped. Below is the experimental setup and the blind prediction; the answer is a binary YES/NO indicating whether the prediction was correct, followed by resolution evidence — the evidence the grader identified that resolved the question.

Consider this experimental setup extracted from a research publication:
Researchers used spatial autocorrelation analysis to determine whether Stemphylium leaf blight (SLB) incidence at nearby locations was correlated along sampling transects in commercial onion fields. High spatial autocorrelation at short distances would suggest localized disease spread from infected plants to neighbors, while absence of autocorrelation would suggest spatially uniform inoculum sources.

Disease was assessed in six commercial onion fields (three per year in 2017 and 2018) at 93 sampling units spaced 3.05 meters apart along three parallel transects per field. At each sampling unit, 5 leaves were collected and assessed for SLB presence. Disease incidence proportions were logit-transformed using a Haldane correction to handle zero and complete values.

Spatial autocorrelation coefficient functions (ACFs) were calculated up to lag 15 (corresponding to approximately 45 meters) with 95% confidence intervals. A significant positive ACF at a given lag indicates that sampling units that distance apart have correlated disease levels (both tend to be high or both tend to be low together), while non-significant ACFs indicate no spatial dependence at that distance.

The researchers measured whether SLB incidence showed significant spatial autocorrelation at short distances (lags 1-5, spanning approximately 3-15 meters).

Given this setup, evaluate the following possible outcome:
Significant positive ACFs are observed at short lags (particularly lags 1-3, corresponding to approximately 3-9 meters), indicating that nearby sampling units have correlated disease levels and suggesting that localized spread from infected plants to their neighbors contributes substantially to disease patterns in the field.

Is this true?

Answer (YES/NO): NO